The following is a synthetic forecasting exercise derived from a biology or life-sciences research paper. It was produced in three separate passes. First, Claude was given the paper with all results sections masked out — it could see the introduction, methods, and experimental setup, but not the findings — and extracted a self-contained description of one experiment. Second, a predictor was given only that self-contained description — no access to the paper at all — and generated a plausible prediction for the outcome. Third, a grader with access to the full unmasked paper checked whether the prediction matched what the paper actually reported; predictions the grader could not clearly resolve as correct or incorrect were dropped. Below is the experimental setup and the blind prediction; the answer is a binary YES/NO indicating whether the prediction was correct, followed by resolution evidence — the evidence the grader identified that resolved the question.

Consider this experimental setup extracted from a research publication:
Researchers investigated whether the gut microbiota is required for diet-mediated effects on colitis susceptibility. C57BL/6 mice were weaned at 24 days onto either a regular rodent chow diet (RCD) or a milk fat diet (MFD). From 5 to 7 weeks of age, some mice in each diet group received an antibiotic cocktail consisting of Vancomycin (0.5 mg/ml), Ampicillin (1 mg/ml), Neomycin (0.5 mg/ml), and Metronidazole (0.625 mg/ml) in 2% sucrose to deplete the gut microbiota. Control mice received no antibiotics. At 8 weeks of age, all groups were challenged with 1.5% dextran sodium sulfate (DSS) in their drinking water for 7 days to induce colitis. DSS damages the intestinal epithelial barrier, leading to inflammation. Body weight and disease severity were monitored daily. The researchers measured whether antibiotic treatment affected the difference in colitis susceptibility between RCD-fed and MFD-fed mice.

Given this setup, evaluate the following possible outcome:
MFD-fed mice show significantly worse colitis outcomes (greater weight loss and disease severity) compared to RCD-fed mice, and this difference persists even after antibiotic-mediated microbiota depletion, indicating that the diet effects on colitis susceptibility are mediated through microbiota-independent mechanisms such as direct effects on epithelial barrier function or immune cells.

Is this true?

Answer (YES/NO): NO